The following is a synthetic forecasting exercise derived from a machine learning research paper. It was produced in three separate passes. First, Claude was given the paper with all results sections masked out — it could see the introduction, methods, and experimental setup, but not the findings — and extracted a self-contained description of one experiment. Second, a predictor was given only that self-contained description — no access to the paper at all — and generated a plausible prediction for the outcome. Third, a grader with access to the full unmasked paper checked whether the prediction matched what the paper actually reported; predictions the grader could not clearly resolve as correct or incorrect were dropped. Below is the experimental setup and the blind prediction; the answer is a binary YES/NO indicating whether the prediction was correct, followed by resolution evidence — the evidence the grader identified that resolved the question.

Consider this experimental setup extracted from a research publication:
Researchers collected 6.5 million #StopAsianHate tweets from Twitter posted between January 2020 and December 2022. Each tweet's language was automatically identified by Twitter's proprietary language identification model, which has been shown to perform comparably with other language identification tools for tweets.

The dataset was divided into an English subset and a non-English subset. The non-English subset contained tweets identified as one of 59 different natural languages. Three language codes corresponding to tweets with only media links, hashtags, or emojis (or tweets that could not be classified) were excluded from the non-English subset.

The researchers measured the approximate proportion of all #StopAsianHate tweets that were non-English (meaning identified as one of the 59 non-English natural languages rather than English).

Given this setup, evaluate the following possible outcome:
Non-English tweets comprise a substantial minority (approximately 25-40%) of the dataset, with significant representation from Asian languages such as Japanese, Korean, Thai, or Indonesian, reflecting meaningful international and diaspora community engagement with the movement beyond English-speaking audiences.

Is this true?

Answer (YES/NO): YES